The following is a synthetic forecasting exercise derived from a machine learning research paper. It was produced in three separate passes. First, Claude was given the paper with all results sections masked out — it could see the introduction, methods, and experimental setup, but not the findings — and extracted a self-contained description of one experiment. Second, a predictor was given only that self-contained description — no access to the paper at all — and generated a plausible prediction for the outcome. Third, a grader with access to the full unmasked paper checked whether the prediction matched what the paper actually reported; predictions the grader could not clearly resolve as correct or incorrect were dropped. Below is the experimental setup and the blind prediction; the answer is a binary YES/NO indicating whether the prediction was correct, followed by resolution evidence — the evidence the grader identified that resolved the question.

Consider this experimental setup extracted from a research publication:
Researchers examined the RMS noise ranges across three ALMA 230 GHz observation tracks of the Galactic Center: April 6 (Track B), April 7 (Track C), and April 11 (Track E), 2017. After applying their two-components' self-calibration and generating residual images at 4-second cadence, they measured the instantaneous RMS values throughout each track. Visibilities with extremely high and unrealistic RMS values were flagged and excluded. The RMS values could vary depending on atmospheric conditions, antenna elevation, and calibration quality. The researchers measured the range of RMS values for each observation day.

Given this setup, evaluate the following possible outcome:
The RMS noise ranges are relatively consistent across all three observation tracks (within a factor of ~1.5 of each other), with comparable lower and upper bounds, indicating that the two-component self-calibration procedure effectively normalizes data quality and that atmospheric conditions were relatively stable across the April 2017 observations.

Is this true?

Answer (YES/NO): NO